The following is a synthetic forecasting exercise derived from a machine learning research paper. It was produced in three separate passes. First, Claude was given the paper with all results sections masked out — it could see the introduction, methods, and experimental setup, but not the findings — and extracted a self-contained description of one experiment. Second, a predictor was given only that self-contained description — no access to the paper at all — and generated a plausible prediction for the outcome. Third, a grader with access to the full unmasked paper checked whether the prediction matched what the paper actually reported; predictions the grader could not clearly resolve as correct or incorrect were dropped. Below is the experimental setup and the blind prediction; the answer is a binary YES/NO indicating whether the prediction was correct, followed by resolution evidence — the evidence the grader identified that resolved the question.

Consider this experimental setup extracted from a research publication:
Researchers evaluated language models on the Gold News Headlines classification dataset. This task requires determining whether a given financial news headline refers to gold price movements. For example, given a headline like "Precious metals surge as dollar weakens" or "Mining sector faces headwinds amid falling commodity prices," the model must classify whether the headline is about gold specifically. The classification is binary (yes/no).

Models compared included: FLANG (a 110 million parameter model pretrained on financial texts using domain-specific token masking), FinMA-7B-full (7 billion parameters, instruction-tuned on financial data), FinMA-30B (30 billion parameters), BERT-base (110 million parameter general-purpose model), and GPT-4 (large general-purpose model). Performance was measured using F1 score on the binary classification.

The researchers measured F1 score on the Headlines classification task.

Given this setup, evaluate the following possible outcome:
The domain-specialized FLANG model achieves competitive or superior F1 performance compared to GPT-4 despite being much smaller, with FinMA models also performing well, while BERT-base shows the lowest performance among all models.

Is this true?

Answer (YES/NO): NO